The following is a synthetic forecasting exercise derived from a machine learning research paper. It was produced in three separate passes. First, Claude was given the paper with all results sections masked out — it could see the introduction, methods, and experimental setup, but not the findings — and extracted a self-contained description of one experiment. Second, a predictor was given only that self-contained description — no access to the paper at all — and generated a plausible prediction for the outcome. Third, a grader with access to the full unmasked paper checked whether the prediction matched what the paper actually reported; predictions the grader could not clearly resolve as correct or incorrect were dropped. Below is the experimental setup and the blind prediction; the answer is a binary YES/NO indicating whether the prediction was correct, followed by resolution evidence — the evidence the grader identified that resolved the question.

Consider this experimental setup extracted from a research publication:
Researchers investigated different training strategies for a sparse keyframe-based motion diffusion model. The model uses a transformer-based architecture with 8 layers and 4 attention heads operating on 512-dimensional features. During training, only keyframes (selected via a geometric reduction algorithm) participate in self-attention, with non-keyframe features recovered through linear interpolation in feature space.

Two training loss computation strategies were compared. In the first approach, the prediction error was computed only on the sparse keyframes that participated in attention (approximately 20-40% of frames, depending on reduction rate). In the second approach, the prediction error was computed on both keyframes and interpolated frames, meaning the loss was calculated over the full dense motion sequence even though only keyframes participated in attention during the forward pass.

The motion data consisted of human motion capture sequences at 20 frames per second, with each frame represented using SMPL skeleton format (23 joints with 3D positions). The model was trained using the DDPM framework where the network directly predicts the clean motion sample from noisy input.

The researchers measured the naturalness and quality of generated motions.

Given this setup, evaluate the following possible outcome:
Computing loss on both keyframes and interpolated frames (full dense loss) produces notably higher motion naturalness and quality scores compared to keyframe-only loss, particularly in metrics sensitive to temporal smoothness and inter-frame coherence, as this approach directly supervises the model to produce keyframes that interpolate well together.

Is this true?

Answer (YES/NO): YES